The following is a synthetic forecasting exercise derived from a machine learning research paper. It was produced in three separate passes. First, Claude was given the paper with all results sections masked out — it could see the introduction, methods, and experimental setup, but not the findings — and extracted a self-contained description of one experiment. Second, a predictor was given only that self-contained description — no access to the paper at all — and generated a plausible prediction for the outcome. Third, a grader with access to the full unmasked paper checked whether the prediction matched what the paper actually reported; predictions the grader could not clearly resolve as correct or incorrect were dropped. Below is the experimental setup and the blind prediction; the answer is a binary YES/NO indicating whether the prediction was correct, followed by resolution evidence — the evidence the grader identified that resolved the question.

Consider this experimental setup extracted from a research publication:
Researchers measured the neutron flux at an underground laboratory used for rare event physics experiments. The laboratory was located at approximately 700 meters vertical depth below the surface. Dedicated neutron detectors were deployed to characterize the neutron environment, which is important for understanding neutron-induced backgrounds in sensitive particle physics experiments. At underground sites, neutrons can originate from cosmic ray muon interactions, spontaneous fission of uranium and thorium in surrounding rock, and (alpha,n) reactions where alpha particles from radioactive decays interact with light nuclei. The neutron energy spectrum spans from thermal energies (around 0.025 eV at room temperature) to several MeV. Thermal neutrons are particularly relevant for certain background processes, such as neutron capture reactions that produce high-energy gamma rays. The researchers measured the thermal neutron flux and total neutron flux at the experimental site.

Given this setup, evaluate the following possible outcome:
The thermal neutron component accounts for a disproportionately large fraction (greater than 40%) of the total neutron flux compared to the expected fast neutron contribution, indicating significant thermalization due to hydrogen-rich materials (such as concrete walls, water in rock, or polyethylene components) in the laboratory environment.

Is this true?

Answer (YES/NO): NO